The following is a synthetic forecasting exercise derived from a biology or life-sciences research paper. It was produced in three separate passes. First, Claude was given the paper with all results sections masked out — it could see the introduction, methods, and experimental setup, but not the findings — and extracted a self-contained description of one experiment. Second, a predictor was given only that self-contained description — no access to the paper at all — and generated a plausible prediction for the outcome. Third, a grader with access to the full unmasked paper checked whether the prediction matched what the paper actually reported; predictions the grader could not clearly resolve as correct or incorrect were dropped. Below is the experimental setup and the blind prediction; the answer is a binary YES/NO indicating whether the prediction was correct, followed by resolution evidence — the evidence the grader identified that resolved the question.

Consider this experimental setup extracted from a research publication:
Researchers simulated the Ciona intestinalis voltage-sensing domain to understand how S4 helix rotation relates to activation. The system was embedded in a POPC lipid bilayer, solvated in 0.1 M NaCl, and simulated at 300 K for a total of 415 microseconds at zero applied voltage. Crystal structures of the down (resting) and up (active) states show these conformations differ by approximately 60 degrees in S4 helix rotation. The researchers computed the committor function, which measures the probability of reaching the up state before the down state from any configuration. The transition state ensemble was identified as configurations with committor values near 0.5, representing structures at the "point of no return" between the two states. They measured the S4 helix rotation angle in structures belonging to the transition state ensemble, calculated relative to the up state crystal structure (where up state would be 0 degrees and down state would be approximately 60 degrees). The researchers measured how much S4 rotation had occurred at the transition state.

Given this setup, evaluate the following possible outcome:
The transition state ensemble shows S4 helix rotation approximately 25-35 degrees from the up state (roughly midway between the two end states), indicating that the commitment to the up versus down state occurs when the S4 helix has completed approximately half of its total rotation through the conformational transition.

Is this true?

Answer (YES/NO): NO